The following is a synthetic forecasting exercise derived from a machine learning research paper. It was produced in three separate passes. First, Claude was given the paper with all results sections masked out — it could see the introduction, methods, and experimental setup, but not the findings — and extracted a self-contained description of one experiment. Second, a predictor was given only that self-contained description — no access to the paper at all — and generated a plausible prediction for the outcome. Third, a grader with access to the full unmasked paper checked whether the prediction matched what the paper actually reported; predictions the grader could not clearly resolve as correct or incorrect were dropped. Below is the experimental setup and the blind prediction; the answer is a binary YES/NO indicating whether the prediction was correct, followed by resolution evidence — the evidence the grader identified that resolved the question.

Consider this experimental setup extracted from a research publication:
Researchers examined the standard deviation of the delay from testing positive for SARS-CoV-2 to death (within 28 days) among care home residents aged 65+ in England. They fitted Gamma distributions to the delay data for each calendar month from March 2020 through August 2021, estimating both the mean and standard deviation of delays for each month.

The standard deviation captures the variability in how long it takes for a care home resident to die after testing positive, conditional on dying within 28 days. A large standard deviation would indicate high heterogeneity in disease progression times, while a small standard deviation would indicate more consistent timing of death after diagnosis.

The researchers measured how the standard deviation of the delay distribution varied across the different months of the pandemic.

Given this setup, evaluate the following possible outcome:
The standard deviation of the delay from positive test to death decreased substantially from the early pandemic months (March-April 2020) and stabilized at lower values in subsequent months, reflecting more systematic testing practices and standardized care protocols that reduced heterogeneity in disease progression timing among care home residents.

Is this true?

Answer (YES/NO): NO